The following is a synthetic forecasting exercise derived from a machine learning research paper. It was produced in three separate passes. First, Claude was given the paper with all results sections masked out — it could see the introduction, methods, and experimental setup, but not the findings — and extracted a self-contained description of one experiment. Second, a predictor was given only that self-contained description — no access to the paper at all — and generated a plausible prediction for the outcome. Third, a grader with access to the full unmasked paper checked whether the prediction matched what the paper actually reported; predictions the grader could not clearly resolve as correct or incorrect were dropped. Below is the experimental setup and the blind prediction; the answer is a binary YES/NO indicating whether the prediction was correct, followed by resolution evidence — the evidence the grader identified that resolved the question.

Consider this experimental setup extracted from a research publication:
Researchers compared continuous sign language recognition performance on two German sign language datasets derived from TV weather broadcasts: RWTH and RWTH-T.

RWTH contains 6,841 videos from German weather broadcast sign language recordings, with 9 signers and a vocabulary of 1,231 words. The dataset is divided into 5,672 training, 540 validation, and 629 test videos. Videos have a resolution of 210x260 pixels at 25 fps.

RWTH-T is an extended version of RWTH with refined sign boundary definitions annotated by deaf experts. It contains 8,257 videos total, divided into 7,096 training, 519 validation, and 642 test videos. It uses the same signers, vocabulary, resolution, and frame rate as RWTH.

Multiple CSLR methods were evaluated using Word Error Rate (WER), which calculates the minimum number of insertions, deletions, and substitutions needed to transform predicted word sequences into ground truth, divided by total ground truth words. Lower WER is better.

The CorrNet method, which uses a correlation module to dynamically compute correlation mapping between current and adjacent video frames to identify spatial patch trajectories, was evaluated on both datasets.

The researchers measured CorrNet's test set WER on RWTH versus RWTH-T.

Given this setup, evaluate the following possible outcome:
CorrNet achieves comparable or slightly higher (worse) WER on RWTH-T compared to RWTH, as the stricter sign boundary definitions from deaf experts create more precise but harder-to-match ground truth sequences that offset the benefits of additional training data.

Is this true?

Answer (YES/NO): YES